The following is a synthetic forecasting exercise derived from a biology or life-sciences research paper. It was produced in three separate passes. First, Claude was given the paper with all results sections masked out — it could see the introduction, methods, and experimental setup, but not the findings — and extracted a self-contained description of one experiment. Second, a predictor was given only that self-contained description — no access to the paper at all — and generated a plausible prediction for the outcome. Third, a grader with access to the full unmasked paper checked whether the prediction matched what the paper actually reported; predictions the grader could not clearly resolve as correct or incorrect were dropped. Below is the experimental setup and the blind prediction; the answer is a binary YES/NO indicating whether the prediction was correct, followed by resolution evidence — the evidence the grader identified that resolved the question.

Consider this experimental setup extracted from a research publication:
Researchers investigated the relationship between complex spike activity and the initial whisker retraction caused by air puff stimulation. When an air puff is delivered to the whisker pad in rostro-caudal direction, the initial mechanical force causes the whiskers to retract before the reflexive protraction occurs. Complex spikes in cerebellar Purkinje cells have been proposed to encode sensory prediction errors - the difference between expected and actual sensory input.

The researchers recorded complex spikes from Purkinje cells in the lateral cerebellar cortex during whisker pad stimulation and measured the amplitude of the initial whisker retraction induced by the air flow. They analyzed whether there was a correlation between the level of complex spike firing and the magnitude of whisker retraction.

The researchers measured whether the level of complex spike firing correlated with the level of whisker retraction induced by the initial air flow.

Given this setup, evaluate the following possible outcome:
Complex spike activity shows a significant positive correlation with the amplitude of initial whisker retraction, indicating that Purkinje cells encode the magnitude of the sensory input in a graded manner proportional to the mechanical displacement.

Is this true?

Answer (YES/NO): YES